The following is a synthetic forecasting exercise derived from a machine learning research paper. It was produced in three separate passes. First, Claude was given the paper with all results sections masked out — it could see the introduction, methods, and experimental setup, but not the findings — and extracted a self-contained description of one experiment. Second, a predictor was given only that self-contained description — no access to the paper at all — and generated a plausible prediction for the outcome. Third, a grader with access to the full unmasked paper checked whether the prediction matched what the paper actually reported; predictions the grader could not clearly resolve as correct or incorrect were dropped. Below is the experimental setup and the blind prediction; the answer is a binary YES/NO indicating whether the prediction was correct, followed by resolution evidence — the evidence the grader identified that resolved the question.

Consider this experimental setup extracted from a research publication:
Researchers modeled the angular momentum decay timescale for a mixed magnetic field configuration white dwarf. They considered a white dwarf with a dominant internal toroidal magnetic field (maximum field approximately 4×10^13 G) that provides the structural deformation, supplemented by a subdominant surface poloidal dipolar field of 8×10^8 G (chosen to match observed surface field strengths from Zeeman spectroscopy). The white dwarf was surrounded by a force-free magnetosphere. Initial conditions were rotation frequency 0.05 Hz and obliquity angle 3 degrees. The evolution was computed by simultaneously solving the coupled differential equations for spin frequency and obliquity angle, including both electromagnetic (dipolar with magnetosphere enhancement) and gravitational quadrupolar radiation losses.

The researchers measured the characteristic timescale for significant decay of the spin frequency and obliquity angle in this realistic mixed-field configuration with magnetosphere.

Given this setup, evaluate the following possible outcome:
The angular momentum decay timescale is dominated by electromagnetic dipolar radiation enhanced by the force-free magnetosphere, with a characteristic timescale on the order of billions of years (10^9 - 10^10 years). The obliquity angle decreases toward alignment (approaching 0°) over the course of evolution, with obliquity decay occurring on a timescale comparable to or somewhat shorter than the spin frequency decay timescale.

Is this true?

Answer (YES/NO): NO